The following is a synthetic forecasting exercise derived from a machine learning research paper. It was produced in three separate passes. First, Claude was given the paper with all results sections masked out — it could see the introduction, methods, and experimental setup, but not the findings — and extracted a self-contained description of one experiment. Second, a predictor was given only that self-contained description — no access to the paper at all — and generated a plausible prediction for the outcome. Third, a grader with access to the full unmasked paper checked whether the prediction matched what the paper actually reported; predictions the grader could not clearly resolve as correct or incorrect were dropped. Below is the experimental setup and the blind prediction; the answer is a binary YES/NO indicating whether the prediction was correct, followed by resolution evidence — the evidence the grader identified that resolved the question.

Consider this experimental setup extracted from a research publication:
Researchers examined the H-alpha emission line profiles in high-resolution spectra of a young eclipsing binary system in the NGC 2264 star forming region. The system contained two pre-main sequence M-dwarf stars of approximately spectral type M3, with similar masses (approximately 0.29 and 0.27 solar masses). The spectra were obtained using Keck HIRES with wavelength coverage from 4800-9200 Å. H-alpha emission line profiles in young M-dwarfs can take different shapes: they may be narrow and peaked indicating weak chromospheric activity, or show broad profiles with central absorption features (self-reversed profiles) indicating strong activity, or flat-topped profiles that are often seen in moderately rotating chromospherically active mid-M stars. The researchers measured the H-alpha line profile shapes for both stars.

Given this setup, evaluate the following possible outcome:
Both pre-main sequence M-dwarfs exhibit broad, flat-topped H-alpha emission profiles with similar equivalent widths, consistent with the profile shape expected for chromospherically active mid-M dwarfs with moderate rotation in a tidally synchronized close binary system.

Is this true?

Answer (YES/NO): YES